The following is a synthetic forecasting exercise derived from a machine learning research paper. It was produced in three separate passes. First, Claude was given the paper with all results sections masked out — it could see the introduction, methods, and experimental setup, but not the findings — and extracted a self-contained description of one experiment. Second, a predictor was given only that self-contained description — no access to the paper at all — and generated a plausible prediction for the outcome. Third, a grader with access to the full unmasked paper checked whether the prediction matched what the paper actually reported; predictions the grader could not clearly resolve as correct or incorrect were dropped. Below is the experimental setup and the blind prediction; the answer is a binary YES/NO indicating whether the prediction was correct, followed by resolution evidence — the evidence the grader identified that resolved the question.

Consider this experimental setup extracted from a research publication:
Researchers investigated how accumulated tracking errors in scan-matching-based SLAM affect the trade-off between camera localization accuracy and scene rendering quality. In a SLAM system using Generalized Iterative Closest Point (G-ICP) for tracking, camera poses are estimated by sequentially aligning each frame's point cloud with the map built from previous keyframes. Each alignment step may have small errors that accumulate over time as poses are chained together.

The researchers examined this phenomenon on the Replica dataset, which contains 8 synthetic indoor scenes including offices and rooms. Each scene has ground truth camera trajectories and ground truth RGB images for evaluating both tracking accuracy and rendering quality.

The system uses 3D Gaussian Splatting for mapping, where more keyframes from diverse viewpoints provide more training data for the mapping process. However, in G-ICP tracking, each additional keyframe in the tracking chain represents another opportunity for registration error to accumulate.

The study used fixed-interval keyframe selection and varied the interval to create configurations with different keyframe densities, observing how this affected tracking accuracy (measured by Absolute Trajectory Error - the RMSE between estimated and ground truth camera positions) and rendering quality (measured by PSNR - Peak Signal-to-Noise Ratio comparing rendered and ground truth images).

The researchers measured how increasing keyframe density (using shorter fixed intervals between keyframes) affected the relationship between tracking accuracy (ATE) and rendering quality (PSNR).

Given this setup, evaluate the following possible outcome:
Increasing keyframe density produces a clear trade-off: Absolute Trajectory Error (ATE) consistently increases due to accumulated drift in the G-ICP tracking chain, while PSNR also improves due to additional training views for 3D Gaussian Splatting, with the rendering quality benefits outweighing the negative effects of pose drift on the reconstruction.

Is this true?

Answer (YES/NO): YES